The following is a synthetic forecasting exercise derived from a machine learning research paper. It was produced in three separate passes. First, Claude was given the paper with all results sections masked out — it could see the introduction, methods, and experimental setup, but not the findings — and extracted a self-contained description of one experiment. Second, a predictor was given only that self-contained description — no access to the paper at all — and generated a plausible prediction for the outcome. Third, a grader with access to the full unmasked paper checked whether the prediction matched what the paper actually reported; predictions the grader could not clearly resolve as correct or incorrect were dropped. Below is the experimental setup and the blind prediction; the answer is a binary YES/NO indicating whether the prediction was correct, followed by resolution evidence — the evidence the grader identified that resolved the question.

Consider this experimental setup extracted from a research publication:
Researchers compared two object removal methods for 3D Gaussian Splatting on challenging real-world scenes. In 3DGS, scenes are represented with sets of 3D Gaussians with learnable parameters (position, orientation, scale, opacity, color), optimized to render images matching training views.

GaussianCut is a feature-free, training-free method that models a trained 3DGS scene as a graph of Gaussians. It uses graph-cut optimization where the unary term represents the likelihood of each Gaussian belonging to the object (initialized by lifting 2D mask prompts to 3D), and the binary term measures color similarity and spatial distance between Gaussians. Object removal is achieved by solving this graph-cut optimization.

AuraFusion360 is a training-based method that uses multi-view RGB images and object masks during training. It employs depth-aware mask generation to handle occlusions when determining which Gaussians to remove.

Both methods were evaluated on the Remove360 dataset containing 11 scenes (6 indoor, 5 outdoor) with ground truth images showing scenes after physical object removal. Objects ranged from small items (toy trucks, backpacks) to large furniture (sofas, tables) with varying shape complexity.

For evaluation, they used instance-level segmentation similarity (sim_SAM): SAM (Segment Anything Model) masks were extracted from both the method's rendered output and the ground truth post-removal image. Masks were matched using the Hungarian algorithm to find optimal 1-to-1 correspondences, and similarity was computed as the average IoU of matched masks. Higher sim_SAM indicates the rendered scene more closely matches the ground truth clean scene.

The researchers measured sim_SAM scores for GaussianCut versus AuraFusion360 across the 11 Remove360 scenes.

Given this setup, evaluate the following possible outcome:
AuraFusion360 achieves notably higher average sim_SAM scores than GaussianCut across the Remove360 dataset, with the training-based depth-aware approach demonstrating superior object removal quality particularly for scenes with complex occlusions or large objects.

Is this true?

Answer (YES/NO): NO